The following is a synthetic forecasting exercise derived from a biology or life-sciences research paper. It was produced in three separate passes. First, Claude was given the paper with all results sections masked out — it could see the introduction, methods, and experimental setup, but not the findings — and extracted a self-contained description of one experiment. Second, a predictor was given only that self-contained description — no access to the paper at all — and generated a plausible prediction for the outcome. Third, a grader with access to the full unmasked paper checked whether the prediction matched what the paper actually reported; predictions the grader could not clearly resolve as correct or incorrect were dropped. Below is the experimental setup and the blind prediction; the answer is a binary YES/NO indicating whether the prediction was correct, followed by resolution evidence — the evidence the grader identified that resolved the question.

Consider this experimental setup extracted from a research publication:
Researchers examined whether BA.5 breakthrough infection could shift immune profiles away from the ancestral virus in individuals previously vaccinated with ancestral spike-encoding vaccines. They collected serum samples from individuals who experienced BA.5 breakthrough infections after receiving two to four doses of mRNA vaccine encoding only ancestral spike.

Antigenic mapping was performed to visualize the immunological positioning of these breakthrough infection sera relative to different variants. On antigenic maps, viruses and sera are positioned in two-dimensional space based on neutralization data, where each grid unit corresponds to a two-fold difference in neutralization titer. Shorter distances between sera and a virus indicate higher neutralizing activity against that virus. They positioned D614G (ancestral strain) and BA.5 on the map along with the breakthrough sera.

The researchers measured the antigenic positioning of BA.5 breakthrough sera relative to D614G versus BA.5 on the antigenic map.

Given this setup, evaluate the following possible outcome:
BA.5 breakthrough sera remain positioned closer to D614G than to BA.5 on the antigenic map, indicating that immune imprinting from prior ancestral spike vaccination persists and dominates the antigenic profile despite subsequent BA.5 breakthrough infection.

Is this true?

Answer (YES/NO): NO